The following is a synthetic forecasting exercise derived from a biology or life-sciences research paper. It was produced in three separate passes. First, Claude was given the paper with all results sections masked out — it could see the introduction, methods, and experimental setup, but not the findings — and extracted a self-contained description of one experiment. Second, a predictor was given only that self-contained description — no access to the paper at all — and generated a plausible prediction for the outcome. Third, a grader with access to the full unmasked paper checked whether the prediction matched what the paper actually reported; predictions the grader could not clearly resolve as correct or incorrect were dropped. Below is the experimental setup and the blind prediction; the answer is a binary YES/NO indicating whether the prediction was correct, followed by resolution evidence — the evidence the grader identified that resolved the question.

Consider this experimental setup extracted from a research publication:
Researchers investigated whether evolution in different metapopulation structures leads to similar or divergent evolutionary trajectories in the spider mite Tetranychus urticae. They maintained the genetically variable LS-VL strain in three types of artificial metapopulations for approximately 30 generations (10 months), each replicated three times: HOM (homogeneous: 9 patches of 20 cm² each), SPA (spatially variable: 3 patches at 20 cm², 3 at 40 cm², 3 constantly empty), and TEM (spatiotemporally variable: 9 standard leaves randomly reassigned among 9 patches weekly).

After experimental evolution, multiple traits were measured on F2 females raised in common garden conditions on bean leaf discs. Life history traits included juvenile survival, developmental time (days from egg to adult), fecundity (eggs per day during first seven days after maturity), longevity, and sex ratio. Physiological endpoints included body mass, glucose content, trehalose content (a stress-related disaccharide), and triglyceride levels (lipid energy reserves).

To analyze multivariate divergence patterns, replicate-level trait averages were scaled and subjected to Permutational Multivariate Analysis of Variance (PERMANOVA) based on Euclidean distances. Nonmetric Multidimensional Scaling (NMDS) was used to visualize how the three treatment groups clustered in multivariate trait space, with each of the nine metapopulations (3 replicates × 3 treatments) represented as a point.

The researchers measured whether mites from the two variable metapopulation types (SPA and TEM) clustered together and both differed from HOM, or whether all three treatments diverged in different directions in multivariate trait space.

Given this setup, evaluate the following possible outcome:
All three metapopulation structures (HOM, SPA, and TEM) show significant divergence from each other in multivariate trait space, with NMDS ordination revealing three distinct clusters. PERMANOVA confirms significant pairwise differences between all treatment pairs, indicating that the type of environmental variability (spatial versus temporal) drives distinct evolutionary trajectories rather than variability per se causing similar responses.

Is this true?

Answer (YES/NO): NO